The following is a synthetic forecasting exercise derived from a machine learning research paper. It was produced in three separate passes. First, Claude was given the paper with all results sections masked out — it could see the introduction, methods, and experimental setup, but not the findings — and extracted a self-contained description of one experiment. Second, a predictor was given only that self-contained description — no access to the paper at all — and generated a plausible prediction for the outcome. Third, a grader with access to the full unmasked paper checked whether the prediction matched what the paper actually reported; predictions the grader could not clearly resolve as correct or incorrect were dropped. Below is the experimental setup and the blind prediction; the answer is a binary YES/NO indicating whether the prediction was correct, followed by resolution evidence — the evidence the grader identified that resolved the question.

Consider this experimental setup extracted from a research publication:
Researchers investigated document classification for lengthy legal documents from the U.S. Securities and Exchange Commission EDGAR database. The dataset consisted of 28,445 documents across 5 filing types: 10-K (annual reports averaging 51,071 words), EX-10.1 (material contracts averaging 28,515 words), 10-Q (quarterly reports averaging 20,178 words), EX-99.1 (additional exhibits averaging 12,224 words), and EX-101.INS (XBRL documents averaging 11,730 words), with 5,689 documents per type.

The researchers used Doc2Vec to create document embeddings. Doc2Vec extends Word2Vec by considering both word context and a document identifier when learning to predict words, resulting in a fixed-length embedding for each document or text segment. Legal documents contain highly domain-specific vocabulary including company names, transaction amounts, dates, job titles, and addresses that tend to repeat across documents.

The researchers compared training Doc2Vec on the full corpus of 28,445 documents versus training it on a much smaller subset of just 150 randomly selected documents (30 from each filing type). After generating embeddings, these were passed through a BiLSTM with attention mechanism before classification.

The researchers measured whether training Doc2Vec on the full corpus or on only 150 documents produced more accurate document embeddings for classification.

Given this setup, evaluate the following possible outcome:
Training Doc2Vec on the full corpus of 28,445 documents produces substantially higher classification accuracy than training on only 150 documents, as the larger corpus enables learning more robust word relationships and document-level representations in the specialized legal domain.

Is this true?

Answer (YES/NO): NO